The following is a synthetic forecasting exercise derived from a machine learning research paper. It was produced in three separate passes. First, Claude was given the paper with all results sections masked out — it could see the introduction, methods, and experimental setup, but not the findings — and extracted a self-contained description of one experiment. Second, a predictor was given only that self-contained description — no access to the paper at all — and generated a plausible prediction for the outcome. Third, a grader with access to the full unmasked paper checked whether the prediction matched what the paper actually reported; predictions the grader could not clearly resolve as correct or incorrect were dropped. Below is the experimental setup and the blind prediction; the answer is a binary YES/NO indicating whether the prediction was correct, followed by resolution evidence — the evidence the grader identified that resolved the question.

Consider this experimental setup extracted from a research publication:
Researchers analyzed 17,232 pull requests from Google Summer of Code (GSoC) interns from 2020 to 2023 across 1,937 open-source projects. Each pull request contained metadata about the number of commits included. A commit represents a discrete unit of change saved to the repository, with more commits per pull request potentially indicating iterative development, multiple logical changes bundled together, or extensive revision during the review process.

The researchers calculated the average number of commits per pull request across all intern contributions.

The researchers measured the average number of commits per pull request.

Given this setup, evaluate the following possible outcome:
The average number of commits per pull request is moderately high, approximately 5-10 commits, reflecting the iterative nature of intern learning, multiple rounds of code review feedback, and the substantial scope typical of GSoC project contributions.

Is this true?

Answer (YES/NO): NO